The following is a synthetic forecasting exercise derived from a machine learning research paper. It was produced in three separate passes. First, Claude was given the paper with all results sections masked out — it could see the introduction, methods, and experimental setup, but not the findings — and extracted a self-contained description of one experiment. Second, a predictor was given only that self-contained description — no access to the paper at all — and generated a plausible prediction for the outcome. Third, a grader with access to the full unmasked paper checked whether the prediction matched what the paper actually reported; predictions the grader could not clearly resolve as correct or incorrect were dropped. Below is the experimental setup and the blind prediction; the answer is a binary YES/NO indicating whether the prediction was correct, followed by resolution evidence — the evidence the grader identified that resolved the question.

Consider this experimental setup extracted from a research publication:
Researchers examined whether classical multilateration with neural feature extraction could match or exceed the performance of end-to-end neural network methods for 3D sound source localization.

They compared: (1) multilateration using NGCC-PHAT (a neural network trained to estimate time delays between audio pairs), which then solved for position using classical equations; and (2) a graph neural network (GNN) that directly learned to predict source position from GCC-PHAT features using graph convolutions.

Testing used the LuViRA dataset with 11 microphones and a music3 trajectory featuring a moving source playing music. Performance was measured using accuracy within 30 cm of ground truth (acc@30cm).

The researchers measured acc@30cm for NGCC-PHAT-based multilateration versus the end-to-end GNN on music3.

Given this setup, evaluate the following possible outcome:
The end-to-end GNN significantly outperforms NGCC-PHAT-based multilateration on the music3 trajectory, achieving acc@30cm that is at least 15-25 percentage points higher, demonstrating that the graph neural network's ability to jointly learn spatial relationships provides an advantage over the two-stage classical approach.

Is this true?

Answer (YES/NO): NO